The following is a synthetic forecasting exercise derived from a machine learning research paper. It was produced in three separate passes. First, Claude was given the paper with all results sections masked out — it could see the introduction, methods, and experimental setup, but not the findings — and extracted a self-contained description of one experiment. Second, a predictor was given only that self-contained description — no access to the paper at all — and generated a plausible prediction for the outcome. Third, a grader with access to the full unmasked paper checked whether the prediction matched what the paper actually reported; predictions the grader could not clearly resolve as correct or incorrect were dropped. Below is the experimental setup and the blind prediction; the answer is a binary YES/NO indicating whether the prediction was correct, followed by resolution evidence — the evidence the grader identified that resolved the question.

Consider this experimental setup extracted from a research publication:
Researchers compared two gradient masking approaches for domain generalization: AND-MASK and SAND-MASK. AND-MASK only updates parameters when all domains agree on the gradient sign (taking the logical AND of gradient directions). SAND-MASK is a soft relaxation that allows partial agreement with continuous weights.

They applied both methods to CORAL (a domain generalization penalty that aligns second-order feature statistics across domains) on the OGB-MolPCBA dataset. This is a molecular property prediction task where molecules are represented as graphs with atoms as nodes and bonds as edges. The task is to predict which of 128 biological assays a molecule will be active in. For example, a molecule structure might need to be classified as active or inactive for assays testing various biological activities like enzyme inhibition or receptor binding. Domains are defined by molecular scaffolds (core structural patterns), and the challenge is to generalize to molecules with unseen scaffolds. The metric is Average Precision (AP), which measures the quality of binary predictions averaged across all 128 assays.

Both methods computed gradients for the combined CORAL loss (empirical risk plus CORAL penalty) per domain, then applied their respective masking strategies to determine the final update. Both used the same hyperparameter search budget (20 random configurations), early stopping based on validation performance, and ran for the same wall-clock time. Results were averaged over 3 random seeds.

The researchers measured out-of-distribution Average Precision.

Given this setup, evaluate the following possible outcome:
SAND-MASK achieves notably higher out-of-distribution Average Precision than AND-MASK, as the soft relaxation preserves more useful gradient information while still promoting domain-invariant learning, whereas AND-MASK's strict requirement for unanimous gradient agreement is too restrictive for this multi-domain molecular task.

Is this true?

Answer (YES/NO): YES